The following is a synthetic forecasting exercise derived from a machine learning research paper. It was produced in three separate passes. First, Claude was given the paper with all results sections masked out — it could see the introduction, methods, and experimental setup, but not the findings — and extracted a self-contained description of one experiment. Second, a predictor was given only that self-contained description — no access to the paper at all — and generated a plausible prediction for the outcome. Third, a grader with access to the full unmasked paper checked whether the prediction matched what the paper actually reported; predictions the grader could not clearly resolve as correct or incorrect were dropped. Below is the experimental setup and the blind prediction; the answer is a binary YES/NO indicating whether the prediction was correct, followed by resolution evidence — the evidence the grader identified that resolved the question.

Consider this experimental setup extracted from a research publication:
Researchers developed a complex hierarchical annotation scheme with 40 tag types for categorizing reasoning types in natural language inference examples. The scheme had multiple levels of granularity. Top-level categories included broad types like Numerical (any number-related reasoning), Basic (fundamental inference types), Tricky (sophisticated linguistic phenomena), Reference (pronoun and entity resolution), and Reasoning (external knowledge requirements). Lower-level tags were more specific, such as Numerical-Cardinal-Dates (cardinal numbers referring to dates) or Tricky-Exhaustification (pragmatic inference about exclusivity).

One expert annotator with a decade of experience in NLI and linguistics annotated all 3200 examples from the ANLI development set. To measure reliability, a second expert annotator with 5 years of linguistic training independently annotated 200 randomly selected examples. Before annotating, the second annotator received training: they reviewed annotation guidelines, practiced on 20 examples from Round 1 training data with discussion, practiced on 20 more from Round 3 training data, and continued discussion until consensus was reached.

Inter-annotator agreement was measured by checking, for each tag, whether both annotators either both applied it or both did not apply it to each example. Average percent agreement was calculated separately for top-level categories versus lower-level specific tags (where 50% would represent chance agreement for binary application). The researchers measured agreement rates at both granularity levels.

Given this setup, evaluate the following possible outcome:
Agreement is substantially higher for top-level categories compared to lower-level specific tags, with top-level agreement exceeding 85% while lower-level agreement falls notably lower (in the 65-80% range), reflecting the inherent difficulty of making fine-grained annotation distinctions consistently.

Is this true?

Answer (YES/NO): YES